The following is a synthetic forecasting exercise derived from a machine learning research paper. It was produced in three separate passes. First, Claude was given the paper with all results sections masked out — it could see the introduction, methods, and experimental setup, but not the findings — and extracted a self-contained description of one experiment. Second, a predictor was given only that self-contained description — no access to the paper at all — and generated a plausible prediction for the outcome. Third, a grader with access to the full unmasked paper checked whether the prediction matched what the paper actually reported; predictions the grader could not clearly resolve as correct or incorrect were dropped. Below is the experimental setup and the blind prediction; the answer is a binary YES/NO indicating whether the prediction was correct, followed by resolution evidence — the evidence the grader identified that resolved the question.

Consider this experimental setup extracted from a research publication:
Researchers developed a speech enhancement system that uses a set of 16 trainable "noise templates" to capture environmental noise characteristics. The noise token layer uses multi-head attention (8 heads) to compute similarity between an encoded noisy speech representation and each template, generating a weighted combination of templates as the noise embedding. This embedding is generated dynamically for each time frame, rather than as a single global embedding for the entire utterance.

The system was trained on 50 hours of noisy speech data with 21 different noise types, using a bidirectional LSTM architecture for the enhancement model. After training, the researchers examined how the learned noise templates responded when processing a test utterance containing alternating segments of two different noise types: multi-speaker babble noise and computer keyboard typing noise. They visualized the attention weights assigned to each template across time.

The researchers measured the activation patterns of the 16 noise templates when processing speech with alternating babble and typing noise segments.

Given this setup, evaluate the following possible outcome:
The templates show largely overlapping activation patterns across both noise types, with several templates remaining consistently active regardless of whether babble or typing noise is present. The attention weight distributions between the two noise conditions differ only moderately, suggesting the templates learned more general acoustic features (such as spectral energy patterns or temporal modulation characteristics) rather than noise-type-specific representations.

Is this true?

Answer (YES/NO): NO